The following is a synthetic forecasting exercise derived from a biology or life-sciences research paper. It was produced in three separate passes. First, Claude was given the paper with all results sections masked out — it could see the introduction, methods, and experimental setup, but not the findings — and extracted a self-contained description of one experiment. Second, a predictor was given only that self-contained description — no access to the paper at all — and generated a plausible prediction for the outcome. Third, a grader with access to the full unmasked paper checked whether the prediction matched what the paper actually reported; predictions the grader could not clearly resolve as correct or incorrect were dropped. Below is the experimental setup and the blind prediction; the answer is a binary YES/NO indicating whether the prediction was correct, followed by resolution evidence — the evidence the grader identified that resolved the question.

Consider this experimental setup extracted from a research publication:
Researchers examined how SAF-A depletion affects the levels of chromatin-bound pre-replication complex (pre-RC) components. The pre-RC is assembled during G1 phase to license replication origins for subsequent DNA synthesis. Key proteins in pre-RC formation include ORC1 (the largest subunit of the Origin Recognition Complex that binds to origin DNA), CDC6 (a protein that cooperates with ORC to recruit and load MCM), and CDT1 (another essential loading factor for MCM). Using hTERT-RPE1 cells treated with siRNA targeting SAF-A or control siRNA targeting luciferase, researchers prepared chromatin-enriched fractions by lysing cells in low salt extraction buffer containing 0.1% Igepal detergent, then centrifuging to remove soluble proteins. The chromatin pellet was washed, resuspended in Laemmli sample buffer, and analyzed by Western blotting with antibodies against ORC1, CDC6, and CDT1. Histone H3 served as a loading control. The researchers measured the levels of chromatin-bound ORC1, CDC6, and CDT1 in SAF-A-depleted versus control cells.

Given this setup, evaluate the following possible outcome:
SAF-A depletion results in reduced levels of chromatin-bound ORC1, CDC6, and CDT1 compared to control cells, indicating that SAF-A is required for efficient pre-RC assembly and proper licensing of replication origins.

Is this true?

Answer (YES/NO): NO